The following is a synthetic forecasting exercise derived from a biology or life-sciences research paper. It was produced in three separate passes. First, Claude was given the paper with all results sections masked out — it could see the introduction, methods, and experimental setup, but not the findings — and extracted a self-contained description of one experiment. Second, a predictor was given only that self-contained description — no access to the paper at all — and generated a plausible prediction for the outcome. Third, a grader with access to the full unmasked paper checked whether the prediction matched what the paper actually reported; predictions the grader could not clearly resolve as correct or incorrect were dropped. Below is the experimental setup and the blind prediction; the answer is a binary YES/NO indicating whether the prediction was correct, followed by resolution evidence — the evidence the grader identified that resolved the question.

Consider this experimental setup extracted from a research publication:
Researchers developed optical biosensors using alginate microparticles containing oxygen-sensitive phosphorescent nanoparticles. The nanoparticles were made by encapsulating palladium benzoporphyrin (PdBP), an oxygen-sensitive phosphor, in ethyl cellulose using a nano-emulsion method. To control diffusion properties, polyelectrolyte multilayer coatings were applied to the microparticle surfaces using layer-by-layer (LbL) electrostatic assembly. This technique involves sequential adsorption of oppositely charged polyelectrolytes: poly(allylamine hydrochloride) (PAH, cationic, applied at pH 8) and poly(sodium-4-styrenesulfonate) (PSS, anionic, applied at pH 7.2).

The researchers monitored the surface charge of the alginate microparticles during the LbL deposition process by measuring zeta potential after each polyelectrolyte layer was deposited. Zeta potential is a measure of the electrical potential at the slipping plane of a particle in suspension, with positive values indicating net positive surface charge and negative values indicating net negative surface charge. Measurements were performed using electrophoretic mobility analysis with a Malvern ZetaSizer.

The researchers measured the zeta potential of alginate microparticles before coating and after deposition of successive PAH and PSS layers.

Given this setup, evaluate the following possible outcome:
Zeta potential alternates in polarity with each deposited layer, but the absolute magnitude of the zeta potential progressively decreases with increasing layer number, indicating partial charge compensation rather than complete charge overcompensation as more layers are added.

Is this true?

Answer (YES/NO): NO